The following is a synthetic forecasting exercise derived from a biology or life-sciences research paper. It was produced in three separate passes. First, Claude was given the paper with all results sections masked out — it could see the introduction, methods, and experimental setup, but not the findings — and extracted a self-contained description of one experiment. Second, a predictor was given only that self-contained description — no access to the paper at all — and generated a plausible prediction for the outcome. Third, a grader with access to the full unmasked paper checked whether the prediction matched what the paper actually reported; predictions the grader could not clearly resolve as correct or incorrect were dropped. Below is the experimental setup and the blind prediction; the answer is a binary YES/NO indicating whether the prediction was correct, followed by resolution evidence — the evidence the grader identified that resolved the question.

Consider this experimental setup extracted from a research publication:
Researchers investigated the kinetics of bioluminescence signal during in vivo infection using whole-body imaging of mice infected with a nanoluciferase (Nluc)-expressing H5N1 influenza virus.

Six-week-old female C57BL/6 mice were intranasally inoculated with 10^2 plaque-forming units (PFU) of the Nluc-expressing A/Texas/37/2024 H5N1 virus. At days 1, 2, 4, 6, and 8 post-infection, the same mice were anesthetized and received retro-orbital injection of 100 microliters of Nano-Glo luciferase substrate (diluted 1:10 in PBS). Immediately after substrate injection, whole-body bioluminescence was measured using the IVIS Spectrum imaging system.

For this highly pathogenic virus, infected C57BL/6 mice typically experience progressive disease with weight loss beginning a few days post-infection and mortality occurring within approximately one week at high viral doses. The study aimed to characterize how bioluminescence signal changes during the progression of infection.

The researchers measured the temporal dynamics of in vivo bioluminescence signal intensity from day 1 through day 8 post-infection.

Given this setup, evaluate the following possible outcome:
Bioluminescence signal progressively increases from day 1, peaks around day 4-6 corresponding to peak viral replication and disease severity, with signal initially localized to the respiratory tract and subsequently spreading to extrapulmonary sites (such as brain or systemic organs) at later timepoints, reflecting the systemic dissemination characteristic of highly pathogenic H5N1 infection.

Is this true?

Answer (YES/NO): NO